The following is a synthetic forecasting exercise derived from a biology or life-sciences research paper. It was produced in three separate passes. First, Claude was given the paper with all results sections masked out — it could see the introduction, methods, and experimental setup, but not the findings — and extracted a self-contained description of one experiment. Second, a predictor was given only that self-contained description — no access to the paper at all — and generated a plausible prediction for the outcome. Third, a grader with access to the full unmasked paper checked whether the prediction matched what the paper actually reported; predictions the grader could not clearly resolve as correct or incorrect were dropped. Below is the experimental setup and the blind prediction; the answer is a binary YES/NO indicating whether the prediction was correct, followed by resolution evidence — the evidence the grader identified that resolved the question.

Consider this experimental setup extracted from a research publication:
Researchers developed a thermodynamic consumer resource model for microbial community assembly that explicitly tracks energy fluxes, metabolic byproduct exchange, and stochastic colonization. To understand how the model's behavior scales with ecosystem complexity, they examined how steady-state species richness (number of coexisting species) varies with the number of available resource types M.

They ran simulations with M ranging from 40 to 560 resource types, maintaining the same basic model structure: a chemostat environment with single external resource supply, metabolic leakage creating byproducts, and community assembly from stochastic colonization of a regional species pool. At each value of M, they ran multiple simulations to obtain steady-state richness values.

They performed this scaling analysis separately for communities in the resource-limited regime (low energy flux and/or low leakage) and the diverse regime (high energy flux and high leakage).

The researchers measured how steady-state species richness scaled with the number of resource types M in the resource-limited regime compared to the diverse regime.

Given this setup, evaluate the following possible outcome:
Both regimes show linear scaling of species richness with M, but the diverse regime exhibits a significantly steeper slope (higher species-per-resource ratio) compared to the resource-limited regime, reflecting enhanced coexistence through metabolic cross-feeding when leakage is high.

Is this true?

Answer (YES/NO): NO